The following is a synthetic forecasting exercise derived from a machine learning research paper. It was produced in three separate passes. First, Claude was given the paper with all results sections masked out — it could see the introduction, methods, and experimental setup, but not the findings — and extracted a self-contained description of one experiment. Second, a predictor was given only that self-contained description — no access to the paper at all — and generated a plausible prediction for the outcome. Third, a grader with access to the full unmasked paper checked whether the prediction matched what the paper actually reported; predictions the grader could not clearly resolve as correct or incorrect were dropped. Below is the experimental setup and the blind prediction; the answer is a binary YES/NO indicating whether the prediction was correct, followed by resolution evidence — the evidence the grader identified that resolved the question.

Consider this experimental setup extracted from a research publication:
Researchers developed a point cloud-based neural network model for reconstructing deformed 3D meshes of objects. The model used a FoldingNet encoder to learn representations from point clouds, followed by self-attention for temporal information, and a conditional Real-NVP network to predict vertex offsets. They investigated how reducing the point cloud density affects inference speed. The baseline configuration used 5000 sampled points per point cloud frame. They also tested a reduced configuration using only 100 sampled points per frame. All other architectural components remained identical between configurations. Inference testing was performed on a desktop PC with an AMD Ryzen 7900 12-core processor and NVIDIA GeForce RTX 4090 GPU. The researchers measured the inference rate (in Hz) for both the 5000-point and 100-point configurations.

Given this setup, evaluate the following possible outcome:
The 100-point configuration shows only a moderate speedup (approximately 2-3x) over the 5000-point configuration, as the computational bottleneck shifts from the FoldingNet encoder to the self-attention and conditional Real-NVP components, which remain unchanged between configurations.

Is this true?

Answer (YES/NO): NO